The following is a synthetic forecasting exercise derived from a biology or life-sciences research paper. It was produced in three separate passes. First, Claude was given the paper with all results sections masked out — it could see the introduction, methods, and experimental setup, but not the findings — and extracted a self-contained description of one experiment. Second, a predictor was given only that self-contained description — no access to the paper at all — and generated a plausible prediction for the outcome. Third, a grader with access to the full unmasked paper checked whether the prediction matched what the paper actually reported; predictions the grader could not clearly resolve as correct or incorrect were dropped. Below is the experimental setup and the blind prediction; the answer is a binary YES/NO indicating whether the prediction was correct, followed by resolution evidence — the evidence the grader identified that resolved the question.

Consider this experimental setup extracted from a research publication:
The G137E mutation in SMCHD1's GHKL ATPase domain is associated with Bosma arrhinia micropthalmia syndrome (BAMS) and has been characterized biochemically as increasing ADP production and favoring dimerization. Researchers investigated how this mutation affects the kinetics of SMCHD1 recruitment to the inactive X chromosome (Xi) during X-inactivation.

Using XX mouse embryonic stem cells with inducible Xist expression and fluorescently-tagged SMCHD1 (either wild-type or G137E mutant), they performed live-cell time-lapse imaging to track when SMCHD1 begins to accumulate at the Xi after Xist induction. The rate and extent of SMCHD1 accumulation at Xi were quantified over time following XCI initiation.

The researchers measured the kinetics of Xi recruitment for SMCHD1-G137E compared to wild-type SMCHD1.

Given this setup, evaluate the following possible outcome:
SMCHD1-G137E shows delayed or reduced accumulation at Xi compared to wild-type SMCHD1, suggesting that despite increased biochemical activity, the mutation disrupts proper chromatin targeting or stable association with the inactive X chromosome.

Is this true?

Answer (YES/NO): NO